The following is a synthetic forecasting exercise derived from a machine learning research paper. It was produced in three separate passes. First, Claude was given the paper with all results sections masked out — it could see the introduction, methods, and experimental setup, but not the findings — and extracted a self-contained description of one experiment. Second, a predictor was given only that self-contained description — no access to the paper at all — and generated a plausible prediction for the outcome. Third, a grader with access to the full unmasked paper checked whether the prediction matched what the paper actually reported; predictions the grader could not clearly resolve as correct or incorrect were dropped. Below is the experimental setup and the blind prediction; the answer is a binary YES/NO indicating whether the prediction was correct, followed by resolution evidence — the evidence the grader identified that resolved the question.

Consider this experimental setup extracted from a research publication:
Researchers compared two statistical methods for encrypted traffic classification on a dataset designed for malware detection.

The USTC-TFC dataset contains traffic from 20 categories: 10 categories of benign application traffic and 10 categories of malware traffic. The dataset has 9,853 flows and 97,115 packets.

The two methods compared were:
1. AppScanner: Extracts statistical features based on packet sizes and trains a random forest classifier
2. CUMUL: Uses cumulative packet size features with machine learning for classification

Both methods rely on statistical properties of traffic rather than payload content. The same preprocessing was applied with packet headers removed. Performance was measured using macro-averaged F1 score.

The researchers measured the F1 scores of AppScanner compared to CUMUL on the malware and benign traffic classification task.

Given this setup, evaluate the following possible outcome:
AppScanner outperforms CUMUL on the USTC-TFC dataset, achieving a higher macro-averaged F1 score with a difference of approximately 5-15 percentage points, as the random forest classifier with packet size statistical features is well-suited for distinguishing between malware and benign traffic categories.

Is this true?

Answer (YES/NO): NO